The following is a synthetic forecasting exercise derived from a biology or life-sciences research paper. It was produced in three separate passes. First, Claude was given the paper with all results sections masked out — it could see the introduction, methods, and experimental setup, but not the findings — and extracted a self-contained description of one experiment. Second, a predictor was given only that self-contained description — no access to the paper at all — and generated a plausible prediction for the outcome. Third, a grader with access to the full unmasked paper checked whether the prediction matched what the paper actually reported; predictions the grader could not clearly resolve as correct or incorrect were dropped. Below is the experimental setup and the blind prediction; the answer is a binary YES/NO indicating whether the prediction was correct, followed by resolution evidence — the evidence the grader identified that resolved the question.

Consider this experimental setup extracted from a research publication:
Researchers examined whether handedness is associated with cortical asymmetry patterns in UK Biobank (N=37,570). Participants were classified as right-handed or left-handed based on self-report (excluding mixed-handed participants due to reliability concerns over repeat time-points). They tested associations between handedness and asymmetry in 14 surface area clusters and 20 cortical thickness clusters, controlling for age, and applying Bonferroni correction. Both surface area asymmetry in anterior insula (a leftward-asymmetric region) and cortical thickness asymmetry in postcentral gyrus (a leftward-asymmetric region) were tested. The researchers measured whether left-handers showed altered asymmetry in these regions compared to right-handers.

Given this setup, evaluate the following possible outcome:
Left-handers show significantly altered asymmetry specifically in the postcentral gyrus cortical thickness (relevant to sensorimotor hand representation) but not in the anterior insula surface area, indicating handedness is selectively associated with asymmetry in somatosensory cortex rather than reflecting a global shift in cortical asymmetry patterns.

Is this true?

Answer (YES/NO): NO